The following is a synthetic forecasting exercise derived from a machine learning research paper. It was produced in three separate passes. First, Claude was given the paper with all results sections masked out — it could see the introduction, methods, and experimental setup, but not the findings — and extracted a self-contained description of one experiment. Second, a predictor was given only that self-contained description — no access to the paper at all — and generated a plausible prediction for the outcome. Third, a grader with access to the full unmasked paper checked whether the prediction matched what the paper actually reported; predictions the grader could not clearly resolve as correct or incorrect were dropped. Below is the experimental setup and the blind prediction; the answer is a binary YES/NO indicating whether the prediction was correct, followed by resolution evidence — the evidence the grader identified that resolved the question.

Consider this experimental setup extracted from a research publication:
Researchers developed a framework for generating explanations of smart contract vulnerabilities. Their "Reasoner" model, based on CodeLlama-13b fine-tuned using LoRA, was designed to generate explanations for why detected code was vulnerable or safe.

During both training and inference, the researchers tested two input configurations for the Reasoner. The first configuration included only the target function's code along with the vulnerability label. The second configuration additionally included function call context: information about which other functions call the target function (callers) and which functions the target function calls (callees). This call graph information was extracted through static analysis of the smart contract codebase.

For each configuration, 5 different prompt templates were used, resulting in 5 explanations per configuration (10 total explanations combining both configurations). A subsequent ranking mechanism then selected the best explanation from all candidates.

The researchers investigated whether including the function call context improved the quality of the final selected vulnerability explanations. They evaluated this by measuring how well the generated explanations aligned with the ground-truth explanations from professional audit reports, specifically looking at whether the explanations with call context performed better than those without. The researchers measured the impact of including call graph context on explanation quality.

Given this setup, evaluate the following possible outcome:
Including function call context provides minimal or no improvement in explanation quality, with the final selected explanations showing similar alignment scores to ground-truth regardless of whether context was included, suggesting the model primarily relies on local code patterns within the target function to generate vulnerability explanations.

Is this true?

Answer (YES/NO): NO